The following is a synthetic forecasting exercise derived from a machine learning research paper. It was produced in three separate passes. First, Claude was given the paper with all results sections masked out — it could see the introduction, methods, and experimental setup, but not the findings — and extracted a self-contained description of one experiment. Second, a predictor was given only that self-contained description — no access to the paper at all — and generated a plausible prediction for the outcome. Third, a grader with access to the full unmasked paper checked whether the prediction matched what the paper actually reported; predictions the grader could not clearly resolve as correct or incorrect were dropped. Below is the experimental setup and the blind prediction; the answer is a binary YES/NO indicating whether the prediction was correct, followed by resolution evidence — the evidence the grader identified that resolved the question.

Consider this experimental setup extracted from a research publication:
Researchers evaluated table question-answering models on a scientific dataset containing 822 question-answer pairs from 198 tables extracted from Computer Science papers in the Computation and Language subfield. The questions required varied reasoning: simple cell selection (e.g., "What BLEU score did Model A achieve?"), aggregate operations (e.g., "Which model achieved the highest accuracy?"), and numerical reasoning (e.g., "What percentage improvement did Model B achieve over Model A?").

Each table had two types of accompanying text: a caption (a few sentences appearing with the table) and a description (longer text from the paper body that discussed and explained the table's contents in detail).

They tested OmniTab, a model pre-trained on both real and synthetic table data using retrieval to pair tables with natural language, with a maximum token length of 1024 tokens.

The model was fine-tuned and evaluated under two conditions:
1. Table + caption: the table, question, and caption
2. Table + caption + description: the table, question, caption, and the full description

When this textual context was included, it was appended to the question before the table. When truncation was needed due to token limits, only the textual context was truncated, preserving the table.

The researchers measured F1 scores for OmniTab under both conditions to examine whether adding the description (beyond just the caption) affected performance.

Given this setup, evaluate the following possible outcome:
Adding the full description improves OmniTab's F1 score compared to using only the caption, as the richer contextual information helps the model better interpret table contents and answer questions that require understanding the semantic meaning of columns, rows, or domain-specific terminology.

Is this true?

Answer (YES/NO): NO